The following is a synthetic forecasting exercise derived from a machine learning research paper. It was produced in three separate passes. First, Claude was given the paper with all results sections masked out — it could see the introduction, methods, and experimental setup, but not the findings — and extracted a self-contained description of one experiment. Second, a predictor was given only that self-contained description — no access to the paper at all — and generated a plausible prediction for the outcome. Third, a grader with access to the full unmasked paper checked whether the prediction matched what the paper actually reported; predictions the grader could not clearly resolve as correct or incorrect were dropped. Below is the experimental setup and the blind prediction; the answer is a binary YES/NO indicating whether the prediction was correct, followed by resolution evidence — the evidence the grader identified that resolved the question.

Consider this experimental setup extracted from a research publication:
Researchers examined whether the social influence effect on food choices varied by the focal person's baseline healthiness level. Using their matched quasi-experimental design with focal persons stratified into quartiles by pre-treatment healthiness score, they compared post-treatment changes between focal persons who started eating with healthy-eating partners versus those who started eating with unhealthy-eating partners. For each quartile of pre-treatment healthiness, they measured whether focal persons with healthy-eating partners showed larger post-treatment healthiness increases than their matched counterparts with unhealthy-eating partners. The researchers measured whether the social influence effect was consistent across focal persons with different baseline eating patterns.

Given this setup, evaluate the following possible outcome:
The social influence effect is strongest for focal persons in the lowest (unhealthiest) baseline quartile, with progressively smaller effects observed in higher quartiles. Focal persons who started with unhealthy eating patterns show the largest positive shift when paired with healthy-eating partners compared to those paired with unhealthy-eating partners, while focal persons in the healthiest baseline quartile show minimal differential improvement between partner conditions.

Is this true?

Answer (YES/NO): NO